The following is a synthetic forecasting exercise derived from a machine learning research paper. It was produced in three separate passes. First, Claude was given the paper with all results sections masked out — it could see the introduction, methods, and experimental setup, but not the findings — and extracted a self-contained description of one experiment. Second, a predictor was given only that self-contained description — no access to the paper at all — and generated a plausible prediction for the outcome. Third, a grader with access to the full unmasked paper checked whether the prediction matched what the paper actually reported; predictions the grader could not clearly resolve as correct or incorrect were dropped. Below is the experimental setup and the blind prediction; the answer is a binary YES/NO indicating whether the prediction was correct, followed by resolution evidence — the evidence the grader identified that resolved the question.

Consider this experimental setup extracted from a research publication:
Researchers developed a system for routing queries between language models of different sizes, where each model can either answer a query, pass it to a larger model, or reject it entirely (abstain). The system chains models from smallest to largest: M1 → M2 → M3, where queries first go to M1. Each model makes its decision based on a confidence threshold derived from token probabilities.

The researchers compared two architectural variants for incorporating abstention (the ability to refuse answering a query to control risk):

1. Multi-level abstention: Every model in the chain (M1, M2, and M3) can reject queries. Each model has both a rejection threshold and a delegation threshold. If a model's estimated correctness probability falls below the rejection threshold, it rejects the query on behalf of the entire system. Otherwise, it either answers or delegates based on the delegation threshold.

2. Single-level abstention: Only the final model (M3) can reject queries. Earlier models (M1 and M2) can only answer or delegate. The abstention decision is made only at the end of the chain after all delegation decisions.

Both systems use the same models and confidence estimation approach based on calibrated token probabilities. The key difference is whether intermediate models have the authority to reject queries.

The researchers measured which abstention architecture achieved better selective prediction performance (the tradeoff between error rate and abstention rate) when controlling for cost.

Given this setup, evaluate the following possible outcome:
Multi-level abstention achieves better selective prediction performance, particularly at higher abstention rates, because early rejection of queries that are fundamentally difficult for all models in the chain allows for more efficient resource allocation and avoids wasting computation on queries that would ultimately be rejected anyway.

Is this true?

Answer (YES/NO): YES